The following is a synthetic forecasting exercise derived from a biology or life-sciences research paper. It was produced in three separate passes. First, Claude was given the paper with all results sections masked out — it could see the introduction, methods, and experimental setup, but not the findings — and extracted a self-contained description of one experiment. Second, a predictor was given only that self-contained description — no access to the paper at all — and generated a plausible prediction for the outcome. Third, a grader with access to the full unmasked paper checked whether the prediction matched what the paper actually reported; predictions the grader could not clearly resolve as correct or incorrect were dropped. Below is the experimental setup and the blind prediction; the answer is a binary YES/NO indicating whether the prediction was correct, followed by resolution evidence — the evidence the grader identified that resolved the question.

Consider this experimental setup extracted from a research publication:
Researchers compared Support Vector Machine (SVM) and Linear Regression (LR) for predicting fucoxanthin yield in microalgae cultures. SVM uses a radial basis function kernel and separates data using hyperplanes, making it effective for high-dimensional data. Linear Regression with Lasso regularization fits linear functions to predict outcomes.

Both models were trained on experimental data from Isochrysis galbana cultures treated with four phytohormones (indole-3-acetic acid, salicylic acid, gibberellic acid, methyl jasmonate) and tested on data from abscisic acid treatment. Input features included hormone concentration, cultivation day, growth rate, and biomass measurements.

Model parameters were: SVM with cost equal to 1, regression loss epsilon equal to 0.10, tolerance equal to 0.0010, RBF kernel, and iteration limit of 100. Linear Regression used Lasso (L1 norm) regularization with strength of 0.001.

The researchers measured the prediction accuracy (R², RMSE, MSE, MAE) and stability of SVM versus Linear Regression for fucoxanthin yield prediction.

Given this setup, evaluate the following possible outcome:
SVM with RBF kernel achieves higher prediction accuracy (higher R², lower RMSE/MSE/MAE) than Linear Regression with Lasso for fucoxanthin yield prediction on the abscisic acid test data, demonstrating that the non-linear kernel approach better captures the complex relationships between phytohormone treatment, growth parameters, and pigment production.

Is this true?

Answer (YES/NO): YES